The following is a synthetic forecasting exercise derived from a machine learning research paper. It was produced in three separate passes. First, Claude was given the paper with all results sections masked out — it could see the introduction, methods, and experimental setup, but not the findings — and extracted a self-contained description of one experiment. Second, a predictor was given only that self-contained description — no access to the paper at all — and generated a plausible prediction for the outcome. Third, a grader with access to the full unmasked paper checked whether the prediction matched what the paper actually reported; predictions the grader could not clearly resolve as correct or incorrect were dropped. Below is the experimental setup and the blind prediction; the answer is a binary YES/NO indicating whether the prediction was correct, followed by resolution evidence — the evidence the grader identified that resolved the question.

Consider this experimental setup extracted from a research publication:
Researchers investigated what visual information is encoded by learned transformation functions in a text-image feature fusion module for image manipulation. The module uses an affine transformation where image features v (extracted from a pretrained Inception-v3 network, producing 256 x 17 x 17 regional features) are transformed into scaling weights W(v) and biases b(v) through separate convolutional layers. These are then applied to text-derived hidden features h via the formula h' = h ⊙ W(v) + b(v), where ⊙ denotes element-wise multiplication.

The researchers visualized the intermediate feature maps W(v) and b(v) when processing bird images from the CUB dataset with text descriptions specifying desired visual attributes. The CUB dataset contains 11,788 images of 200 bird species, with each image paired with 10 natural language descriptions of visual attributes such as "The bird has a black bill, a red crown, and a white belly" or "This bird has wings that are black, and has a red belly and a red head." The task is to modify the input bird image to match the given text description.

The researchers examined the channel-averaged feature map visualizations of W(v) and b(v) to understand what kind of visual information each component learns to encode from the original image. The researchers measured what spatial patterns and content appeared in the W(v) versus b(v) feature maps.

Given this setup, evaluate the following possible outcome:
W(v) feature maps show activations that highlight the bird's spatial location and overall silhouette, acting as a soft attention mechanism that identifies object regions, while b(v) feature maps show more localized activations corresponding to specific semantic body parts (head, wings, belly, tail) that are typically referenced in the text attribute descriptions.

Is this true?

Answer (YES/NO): NO